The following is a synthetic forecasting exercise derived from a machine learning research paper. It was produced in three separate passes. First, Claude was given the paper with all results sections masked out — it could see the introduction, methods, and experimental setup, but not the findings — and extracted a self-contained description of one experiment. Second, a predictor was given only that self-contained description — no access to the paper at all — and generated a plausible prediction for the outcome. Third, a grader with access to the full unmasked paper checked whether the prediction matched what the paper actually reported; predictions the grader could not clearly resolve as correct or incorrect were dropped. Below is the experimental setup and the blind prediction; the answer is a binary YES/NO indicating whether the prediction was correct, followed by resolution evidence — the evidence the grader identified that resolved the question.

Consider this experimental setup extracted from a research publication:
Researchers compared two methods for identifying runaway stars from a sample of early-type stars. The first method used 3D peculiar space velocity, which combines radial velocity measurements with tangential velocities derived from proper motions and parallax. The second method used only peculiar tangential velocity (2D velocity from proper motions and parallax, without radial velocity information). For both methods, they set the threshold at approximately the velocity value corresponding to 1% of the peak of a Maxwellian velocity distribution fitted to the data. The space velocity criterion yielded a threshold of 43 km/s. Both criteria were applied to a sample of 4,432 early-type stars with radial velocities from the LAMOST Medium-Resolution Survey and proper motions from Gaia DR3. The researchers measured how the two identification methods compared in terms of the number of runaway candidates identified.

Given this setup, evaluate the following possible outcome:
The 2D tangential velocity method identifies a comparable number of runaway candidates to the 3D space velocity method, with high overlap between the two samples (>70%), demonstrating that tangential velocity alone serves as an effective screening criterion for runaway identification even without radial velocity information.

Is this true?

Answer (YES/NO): NO